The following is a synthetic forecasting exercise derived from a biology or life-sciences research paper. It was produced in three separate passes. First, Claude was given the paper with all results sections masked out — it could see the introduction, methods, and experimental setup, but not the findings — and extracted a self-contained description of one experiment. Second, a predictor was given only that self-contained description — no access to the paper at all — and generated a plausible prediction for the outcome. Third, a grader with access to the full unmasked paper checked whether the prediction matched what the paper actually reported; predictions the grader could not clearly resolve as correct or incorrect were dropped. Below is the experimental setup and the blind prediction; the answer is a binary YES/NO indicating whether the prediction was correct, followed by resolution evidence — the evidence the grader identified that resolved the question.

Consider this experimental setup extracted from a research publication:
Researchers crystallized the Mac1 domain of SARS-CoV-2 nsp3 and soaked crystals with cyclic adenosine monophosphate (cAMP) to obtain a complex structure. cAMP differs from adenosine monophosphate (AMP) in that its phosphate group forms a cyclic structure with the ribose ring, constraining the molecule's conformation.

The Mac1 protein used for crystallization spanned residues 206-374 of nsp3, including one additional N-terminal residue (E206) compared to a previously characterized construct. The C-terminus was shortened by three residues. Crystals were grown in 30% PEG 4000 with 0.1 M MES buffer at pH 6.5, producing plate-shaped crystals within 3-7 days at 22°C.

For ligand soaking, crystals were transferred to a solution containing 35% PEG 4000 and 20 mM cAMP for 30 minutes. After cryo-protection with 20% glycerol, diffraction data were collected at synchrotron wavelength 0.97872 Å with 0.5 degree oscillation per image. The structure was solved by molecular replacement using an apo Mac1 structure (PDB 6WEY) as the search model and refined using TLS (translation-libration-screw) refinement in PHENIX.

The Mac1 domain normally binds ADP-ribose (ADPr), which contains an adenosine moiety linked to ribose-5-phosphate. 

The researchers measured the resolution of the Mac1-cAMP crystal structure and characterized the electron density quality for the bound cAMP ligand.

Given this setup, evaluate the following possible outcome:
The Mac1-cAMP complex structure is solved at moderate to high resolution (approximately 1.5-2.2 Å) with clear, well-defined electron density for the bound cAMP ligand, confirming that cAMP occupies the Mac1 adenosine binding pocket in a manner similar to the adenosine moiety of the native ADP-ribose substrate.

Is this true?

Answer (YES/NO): NO